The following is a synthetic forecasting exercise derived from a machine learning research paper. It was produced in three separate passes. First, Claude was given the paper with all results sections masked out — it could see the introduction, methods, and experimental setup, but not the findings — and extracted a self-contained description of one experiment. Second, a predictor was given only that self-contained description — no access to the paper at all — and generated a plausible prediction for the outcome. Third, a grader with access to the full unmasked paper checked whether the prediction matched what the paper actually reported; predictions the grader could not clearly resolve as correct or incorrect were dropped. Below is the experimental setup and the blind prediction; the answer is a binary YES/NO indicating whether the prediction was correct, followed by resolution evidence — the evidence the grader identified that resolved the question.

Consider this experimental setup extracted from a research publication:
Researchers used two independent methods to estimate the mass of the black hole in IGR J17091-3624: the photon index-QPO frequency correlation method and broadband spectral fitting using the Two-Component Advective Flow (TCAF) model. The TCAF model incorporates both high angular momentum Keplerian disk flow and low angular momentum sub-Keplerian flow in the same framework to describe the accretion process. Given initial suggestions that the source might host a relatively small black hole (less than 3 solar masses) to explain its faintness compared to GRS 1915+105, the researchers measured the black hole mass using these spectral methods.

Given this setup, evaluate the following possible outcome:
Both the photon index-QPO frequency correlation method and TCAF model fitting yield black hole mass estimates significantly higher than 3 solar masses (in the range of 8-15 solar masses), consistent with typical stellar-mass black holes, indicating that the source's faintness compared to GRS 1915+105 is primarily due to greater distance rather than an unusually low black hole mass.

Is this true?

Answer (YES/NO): NO